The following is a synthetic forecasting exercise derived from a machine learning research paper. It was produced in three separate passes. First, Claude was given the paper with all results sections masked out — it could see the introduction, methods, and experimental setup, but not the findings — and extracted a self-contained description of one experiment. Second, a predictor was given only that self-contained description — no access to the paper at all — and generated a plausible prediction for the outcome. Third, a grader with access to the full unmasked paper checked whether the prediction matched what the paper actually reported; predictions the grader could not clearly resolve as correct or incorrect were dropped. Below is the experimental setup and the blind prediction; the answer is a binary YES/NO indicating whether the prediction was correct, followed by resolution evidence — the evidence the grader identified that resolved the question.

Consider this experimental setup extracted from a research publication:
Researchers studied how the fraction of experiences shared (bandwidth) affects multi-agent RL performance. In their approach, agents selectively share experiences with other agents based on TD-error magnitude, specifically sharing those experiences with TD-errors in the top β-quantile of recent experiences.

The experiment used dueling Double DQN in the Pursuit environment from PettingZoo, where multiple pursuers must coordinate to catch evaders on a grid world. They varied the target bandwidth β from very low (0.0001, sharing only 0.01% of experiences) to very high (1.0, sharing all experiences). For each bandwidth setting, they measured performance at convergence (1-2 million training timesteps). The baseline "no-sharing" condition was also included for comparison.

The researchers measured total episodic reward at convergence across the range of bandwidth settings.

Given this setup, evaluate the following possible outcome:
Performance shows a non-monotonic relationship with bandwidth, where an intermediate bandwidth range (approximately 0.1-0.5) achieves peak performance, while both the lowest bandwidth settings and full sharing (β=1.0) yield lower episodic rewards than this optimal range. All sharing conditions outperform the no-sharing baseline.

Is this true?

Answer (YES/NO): NO